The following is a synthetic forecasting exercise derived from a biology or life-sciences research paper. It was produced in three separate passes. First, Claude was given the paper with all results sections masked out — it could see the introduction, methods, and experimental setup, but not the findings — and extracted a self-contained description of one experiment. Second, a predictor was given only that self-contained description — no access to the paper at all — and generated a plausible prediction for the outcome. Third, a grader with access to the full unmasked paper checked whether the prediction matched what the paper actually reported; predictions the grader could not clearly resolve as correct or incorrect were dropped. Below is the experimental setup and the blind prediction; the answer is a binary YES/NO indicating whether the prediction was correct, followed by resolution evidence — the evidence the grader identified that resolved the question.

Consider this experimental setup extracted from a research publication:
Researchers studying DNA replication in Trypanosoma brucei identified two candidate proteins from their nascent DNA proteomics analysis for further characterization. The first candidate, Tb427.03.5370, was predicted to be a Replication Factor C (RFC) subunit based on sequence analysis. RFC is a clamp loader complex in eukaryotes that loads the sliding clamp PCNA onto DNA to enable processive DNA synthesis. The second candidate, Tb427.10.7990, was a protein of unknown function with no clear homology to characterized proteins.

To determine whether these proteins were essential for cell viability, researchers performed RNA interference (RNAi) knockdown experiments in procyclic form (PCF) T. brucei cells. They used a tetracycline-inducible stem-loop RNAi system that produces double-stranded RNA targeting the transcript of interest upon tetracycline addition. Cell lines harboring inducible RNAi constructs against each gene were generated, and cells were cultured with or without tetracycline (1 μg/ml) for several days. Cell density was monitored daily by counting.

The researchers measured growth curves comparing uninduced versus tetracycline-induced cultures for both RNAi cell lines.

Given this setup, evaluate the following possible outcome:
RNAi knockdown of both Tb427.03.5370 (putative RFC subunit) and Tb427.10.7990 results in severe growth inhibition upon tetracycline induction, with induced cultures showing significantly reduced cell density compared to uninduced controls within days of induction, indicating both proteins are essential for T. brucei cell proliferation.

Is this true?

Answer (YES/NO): NO